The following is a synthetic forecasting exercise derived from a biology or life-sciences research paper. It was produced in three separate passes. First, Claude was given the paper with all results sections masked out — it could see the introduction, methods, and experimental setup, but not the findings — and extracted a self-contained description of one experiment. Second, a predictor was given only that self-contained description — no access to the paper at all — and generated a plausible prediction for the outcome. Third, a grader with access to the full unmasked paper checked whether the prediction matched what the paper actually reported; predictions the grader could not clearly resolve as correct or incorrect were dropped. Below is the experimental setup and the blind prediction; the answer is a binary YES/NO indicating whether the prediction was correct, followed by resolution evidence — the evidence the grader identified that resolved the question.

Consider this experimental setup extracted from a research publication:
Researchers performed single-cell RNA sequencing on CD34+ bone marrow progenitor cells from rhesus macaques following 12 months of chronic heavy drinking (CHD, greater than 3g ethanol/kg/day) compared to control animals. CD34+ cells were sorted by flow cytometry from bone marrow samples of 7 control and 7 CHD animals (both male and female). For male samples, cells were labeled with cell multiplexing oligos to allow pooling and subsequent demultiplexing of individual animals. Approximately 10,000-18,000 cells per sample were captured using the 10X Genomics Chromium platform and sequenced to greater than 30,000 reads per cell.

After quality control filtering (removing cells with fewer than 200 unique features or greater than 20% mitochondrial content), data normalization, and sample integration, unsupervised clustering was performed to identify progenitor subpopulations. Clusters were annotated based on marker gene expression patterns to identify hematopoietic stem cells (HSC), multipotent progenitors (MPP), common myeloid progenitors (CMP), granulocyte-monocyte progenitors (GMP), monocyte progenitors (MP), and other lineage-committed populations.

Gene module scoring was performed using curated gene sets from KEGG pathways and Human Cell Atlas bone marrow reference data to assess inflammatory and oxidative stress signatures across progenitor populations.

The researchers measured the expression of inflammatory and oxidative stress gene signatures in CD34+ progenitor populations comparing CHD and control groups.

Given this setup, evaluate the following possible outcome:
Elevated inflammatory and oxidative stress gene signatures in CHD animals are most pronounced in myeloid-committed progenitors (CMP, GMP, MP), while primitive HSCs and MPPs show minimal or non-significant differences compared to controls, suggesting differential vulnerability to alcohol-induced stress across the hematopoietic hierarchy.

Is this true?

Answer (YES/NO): NO